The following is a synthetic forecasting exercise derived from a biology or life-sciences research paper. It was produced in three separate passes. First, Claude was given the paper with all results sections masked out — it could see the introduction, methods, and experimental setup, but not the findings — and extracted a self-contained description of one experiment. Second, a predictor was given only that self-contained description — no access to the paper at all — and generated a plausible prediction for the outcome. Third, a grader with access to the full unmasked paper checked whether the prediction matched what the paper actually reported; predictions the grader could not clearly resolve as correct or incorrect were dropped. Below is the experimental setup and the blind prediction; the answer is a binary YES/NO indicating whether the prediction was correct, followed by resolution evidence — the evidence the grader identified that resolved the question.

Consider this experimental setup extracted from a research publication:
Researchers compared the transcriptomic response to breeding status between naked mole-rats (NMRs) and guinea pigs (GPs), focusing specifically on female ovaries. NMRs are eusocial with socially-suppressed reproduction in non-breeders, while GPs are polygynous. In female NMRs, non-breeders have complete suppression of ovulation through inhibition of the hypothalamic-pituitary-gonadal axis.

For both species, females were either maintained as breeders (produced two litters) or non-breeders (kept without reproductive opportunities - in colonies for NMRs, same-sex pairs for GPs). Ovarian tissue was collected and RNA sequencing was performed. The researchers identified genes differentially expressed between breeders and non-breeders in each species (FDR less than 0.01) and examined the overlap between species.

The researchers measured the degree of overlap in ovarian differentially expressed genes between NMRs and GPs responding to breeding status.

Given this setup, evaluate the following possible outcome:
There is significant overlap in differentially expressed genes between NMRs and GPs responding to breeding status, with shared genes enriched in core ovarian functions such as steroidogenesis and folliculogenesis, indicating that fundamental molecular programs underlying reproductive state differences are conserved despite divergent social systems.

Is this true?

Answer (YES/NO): NO